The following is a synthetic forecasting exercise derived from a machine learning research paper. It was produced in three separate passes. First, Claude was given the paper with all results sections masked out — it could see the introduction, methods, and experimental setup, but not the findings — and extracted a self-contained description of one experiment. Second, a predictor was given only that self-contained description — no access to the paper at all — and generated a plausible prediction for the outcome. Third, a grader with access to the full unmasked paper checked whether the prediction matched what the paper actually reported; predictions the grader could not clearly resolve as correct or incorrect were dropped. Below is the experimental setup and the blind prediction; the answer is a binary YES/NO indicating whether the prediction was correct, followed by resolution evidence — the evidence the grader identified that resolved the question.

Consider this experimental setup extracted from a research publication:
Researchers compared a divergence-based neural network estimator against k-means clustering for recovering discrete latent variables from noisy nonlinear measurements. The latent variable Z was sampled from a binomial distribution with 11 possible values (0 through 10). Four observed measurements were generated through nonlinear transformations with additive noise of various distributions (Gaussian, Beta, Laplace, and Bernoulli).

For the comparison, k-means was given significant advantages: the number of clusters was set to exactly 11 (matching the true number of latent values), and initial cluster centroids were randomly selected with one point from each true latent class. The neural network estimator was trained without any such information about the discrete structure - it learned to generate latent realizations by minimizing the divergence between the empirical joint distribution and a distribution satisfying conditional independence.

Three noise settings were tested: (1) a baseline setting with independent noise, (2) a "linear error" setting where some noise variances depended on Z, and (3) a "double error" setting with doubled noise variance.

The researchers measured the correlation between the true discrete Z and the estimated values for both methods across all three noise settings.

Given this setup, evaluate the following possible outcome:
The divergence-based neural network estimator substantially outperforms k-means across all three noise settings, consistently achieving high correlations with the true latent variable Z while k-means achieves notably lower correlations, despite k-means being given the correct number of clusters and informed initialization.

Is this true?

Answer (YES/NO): NO